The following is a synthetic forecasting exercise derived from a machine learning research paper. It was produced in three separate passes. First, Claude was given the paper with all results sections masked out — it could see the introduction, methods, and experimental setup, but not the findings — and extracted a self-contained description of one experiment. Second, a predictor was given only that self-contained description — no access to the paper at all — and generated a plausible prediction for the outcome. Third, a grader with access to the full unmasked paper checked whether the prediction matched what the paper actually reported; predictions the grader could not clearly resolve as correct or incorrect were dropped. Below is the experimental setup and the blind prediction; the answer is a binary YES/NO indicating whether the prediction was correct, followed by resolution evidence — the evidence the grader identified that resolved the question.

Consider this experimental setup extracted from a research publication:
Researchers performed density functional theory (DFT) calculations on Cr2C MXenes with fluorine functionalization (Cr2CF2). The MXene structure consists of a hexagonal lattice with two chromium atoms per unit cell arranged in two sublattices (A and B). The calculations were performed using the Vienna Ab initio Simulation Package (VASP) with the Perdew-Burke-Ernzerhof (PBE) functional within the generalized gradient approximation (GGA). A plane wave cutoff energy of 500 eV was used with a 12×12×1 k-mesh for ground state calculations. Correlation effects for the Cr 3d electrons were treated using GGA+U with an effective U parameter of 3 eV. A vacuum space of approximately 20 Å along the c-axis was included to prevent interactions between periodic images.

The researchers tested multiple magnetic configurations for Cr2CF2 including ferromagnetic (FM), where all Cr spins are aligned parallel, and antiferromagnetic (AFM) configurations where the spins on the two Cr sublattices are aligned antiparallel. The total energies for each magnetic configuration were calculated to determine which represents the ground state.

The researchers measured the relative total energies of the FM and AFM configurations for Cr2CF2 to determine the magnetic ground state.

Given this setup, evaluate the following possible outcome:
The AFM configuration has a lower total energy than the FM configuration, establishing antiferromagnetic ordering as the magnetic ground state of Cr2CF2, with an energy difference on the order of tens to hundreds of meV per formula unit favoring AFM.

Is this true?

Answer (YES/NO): YES